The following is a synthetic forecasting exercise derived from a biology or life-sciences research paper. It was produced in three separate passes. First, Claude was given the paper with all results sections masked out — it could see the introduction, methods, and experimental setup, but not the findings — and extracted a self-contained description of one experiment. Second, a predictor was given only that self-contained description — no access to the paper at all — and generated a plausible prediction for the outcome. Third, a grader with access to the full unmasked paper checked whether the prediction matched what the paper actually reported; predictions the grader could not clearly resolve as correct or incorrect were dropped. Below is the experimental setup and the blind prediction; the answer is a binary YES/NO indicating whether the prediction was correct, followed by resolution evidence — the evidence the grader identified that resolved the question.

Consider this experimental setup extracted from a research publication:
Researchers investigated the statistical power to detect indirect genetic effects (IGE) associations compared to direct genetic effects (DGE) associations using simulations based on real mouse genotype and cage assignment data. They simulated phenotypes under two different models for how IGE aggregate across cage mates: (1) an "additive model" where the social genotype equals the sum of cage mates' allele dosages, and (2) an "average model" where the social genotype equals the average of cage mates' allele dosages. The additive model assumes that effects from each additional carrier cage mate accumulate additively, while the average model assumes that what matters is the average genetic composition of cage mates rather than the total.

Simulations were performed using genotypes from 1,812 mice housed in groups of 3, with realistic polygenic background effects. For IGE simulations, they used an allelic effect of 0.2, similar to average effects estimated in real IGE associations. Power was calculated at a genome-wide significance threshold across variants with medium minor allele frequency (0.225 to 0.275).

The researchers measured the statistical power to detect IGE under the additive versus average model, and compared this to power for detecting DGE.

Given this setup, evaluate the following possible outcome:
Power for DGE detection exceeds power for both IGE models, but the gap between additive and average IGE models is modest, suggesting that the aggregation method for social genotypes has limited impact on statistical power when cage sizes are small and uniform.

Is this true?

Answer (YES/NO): NO